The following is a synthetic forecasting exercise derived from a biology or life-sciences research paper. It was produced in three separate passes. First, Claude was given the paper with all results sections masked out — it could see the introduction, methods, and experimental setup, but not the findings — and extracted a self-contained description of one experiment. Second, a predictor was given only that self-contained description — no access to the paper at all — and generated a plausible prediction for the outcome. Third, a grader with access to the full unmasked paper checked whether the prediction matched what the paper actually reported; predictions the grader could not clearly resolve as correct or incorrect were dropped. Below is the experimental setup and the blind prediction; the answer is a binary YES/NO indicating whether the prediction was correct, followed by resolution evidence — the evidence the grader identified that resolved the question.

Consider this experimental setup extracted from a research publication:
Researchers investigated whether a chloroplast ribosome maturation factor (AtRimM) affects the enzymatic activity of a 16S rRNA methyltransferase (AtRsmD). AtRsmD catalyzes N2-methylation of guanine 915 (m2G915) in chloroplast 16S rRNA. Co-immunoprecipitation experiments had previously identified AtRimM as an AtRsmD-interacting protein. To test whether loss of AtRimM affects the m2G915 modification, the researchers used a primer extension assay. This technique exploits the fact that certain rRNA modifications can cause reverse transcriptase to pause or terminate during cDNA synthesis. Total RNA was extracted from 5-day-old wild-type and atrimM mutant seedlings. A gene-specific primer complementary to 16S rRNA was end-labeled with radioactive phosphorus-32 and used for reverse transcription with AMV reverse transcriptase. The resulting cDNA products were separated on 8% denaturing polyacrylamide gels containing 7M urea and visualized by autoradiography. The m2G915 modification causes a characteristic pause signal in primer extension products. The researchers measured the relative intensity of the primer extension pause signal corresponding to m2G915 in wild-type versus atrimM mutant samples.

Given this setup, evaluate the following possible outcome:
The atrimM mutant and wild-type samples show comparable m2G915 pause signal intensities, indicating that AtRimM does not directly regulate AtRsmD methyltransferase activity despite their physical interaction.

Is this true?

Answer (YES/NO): NO